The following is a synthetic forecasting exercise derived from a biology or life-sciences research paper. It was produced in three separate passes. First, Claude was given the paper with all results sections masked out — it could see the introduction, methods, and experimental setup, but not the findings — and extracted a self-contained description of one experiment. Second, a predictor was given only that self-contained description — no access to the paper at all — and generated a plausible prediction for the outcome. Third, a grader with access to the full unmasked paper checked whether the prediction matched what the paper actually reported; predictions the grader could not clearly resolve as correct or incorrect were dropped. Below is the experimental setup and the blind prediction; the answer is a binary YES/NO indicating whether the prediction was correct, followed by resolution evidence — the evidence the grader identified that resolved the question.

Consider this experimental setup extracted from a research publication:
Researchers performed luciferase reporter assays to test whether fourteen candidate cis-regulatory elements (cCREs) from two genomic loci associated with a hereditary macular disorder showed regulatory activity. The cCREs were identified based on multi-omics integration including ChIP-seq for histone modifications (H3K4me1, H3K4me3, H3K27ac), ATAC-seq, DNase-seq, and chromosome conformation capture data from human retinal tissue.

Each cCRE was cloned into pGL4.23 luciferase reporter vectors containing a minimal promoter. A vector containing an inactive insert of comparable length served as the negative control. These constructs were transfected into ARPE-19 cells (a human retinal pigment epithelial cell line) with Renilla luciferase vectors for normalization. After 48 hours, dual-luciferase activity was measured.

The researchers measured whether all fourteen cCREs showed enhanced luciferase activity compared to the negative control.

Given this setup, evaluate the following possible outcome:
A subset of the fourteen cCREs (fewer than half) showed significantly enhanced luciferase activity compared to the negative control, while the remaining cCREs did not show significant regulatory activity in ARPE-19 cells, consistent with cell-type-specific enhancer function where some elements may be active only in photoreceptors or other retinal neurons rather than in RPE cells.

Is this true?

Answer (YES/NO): NO